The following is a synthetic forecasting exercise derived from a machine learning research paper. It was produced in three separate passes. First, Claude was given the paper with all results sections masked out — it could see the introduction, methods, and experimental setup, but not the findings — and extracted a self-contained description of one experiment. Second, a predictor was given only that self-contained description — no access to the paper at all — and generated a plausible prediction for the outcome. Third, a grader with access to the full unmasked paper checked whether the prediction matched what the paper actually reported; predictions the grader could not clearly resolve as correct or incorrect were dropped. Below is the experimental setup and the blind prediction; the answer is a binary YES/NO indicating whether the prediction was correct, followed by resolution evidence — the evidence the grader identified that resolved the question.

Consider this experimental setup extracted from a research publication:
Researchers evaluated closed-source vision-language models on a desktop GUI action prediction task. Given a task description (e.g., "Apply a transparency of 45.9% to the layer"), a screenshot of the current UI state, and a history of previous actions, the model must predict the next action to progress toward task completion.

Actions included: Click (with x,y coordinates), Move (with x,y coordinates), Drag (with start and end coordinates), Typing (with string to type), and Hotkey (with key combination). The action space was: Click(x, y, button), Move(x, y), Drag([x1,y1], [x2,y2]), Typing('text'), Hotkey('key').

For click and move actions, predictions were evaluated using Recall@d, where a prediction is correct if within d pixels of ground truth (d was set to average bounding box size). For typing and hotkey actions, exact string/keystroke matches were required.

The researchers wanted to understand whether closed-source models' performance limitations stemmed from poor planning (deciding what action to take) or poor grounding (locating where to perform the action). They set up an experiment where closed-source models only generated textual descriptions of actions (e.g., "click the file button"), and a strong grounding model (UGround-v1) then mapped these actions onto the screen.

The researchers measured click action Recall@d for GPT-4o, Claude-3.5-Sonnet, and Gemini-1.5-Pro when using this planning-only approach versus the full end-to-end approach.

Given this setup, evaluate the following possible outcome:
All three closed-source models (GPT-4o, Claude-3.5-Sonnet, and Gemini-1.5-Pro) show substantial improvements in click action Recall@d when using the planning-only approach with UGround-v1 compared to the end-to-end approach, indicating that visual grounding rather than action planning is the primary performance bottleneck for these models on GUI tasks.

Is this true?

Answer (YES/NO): YES